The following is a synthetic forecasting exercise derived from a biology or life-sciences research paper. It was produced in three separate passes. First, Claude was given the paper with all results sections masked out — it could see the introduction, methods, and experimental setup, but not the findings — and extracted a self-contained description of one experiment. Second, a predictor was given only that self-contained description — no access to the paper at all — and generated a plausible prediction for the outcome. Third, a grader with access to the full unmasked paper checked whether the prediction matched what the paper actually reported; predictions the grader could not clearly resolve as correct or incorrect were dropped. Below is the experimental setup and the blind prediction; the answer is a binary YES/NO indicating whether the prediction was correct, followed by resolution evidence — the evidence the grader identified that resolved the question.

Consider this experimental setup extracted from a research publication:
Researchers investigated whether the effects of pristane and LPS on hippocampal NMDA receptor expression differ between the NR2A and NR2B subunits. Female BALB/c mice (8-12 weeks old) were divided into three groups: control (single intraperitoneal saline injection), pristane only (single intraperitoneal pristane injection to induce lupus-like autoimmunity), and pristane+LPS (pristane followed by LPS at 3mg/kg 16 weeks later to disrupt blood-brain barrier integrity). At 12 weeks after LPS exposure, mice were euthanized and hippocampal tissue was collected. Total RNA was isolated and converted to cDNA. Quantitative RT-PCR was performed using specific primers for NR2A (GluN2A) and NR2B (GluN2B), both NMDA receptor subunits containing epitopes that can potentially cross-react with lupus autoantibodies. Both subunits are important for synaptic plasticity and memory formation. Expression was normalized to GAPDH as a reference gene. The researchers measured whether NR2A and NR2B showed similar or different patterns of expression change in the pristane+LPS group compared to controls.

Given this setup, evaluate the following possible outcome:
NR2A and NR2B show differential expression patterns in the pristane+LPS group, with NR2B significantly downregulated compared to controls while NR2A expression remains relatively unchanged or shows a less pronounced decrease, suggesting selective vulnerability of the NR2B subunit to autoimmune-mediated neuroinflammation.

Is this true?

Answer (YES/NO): NO